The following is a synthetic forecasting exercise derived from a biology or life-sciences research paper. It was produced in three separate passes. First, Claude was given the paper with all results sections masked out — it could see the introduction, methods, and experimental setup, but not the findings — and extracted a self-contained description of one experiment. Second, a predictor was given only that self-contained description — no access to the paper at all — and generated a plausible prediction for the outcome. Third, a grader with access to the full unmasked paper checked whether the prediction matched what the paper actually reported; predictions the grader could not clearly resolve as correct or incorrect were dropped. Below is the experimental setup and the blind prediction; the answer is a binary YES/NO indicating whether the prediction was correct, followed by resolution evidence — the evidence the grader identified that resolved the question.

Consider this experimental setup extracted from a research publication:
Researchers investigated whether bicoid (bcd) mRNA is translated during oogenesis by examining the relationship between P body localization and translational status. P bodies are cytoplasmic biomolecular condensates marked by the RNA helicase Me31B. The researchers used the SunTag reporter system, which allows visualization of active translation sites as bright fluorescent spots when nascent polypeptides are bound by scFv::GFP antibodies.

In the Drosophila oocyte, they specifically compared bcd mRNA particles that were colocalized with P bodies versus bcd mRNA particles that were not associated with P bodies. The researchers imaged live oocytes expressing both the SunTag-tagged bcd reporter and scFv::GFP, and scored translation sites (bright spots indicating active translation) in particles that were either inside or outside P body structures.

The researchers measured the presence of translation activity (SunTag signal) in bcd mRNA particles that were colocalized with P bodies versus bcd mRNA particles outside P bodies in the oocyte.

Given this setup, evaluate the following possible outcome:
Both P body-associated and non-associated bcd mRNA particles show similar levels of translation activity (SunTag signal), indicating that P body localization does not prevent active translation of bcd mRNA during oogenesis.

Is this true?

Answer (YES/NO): NO